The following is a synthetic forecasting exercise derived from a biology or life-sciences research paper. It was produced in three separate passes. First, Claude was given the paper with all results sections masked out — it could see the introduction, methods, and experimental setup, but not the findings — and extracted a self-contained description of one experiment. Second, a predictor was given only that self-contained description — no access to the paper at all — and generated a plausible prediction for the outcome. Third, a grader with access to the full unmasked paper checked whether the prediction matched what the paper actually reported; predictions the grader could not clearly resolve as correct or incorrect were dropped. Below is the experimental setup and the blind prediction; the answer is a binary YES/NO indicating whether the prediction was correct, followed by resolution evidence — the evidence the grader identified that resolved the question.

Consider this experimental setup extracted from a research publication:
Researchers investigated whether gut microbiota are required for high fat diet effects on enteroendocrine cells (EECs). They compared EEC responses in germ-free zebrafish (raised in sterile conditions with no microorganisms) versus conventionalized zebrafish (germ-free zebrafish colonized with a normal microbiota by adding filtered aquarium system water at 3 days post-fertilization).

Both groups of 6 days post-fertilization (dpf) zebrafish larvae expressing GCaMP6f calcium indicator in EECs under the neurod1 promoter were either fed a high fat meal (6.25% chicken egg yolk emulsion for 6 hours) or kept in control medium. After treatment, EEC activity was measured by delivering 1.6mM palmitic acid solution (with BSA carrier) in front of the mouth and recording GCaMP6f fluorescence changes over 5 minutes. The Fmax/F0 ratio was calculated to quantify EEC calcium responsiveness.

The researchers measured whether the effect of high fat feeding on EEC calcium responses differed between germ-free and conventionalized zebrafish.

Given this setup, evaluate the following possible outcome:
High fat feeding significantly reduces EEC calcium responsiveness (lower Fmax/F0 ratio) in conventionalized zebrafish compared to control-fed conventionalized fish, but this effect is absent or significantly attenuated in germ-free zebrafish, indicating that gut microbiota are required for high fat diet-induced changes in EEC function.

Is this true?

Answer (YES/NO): YES